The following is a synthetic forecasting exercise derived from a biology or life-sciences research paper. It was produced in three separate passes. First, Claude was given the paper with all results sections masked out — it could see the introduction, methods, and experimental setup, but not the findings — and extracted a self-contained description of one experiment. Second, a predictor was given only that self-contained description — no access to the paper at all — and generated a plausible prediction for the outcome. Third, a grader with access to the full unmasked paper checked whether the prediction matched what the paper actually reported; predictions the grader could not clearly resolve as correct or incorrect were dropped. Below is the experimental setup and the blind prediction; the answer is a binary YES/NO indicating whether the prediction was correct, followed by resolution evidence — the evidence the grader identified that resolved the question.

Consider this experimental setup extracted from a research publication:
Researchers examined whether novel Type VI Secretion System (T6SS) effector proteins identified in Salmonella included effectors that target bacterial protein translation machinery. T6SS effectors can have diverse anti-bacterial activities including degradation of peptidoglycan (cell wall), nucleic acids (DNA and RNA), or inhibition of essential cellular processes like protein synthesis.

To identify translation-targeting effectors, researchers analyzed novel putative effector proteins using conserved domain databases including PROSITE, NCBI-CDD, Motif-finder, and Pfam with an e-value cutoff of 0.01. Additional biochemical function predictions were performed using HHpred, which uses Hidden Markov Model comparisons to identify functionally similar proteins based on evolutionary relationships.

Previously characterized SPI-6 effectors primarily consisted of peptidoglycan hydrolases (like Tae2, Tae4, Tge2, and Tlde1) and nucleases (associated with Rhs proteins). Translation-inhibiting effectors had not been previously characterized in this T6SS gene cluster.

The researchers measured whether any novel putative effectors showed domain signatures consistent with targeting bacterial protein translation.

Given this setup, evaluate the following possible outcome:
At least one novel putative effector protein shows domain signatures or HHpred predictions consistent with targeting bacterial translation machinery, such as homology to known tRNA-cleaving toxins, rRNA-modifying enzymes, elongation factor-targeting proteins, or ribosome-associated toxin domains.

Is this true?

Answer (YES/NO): YES